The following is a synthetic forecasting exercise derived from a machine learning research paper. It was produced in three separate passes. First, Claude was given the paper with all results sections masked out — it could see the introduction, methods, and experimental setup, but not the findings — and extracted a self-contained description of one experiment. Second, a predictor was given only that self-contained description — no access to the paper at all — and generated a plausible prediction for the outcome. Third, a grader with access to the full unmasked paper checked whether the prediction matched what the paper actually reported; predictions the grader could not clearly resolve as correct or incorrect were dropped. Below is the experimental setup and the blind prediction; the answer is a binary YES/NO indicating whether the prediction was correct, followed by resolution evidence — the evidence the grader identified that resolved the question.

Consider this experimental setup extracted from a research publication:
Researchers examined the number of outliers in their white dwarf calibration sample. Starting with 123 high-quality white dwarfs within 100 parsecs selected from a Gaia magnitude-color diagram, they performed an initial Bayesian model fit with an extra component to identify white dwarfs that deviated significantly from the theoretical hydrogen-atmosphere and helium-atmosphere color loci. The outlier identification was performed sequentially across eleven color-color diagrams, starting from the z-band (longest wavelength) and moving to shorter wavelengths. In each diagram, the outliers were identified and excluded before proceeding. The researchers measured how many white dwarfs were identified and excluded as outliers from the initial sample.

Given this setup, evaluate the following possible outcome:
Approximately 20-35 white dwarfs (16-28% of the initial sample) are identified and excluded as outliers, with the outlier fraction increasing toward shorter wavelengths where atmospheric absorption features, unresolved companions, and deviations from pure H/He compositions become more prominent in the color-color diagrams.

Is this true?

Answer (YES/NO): NO